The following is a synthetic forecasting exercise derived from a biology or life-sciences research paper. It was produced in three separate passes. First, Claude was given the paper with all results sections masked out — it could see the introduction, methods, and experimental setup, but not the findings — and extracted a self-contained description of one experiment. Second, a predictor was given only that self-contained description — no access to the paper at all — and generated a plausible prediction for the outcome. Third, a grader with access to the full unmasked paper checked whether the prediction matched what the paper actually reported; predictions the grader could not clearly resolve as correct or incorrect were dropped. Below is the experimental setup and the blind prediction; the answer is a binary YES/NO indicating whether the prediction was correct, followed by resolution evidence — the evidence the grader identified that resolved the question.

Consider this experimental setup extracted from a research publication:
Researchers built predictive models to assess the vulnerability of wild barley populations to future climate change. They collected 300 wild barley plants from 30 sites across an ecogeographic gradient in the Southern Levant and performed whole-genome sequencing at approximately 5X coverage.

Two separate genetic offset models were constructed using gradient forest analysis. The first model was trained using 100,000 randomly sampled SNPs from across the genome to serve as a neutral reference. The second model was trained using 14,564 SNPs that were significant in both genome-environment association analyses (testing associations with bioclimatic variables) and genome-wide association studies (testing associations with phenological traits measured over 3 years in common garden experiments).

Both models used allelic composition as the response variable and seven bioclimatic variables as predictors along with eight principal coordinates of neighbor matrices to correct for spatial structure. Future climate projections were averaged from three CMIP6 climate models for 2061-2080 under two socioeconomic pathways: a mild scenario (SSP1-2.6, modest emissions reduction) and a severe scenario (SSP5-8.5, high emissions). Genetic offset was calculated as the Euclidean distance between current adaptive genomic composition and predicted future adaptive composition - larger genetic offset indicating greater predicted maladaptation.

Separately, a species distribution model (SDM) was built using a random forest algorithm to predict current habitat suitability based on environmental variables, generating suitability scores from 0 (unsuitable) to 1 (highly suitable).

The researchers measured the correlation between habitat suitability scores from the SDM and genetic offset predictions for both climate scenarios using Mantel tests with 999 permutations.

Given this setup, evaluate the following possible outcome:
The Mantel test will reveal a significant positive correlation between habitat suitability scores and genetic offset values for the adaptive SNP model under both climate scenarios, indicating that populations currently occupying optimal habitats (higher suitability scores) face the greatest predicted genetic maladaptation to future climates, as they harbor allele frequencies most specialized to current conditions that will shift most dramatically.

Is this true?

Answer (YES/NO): NO